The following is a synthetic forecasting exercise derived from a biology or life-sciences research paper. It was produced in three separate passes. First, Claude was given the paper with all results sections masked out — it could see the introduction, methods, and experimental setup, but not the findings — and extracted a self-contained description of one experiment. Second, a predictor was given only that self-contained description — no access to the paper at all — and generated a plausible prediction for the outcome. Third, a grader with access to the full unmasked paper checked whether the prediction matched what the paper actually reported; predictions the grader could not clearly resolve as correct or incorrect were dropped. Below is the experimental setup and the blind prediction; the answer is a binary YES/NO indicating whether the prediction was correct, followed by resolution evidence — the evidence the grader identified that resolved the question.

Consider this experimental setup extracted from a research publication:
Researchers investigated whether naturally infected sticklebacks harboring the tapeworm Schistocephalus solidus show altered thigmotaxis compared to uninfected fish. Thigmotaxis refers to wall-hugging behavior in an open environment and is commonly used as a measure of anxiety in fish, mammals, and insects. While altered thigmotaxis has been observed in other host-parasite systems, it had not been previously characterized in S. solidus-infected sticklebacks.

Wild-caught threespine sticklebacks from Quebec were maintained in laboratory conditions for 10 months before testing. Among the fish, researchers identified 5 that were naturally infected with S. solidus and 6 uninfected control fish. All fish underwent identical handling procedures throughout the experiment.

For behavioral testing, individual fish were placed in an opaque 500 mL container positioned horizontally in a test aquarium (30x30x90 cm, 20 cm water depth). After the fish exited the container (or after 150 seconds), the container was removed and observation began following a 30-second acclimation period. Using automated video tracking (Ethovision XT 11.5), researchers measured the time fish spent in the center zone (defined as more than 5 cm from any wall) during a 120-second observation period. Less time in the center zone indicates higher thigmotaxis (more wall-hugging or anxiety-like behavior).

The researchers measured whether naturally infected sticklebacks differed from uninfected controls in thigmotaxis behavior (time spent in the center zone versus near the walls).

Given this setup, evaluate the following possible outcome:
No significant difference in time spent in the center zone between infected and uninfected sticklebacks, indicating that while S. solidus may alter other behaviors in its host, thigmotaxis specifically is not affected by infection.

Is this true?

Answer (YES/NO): NO